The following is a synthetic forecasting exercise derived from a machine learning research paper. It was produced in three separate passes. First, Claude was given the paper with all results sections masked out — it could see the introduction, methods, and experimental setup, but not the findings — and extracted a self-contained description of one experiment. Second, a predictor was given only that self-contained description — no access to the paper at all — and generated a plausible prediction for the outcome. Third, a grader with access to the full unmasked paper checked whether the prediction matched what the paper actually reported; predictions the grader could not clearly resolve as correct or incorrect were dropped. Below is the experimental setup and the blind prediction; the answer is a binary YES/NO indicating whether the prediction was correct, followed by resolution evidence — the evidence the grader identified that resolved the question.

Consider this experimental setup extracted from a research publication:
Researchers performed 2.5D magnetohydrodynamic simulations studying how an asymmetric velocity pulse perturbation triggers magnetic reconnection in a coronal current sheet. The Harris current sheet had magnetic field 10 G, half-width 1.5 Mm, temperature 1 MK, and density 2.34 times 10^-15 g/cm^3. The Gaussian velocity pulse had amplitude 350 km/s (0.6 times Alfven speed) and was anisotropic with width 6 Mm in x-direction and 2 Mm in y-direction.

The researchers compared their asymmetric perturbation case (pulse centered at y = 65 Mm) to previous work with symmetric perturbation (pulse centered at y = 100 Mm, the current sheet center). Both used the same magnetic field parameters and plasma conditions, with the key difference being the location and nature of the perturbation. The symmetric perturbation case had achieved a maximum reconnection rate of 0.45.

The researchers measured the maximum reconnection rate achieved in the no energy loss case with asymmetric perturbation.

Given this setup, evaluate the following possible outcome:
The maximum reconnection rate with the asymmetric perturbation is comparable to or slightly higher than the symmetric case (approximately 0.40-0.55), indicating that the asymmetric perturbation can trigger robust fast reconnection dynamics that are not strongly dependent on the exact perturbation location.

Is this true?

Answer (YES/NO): YES